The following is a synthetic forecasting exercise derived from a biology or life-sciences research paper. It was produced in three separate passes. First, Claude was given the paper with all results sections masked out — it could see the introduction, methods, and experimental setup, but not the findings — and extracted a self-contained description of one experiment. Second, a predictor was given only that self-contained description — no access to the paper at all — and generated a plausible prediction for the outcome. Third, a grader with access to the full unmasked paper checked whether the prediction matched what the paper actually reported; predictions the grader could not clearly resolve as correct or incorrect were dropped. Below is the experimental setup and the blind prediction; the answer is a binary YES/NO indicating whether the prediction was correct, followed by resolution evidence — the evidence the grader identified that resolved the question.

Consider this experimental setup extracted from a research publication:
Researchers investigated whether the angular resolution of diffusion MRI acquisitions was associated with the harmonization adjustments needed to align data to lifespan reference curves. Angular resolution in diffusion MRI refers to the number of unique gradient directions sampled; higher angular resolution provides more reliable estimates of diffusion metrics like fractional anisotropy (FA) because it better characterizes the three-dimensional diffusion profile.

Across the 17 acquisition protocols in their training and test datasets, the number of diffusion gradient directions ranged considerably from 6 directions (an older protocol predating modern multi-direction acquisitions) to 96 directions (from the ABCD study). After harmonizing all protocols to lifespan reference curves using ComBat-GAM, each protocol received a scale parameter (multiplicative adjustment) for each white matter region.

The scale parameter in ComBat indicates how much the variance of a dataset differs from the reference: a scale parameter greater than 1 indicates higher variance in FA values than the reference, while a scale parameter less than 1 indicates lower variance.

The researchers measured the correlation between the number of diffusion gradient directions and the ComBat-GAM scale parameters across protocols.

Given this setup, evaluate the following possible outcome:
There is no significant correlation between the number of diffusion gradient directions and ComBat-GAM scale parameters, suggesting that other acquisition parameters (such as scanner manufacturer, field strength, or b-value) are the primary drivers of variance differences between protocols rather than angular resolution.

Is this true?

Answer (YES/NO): YES